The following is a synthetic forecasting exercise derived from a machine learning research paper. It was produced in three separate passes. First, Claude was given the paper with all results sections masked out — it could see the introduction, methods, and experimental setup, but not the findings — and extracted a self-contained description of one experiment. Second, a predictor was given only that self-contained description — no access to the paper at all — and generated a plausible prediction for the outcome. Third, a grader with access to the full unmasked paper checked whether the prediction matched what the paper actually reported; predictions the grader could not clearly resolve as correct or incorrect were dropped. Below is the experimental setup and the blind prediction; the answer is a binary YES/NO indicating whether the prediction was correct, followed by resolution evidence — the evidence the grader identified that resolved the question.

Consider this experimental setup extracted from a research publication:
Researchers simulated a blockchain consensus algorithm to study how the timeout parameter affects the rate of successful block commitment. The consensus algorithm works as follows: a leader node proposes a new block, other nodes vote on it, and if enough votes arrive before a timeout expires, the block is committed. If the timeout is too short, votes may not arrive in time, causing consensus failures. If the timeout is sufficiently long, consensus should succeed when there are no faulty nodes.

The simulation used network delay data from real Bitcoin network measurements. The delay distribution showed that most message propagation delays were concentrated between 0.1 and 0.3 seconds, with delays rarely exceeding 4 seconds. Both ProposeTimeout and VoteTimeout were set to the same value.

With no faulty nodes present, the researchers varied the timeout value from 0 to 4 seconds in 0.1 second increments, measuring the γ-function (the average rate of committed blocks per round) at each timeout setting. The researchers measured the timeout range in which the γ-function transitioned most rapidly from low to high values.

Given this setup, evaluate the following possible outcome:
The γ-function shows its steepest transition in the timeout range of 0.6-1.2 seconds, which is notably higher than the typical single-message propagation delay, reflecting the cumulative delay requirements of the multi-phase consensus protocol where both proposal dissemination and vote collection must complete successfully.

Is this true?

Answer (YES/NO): NO